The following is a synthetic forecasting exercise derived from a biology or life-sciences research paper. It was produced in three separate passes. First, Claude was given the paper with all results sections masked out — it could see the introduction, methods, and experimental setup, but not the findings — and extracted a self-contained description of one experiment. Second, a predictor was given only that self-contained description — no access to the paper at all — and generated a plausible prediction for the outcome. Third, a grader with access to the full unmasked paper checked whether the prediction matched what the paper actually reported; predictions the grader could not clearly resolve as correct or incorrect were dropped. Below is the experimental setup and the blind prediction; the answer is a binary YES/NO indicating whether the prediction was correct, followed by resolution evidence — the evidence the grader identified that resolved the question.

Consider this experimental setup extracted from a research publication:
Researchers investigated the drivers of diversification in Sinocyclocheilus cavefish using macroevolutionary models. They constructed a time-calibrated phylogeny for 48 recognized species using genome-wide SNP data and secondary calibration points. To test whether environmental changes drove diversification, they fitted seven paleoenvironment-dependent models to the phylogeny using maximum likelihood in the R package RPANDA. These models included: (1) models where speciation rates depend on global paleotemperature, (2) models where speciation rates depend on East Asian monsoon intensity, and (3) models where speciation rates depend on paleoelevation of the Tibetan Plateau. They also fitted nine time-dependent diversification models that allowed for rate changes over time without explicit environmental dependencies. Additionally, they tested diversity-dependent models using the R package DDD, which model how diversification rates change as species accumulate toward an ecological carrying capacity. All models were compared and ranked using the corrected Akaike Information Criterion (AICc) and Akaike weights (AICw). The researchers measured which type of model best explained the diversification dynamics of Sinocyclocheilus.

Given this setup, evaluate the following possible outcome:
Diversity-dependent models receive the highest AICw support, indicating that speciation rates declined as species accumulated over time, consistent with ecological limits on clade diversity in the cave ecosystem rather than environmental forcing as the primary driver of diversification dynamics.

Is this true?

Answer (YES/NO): NO